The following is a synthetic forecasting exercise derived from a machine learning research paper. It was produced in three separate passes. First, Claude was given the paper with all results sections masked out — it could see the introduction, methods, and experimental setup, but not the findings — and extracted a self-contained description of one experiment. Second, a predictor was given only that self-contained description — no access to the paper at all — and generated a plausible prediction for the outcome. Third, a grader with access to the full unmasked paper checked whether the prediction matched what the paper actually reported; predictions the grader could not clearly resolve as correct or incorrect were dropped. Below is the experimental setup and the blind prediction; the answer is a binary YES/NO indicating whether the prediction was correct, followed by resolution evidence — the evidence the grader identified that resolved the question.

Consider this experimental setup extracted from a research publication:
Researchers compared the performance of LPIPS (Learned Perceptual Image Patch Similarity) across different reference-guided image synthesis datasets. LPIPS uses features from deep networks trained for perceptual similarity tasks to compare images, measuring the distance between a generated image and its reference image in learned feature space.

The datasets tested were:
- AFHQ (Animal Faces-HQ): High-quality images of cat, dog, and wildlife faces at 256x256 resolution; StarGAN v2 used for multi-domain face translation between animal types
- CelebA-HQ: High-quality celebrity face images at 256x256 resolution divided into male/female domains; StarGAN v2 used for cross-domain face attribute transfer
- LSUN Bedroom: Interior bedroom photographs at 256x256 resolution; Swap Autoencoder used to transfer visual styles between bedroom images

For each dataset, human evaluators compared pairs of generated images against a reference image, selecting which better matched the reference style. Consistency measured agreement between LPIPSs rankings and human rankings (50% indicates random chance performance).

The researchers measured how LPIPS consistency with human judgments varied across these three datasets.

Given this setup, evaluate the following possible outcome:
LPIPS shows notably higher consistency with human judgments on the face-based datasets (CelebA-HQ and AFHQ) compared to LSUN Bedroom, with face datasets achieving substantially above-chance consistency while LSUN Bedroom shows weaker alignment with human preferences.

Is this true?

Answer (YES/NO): NO